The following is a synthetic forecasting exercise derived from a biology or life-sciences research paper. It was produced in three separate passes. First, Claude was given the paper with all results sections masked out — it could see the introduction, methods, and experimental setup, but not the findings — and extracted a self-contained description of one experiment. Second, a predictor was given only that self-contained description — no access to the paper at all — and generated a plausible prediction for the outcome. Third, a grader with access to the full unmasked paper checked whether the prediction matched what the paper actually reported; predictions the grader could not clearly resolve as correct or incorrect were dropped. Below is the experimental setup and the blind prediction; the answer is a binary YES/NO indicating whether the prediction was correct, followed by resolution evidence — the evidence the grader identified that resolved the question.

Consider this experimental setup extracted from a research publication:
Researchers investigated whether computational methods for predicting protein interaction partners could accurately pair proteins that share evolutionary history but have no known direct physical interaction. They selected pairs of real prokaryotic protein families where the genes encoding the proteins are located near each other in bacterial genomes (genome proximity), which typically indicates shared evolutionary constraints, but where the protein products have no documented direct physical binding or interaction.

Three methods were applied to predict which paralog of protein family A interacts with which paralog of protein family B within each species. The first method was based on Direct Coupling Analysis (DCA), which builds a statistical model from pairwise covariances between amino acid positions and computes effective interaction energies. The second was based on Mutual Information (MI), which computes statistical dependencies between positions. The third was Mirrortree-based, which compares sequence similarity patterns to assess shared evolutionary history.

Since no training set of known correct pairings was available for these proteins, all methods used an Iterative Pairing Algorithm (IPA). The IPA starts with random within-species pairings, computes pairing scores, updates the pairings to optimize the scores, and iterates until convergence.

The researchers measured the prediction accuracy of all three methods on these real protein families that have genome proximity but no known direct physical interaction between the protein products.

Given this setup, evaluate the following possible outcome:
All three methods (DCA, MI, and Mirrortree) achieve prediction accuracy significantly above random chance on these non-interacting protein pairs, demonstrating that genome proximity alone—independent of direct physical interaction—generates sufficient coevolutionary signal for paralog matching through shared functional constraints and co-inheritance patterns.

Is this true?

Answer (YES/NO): YES